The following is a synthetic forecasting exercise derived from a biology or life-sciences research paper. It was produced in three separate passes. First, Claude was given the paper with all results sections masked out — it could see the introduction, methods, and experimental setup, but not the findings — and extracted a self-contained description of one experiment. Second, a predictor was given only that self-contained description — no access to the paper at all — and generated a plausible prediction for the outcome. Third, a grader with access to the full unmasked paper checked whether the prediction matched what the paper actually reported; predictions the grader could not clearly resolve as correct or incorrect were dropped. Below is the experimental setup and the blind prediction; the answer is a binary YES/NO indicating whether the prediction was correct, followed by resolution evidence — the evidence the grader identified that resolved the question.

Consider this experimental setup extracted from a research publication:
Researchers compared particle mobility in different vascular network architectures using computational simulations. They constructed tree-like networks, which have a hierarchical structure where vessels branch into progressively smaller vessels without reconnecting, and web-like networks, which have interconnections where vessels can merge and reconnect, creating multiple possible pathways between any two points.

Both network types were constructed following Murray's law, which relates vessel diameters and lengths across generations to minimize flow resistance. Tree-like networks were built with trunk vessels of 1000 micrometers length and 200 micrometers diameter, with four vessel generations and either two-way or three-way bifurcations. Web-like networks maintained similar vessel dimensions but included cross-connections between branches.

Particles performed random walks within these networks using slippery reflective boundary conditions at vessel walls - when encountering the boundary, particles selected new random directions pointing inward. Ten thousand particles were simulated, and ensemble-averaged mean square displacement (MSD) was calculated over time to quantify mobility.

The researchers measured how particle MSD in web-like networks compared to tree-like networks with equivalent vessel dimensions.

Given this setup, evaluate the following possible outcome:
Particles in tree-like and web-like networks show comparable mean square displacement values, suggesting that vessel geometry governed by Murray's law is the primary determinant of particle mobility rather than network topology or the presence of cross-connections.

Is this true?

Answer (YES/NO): NO